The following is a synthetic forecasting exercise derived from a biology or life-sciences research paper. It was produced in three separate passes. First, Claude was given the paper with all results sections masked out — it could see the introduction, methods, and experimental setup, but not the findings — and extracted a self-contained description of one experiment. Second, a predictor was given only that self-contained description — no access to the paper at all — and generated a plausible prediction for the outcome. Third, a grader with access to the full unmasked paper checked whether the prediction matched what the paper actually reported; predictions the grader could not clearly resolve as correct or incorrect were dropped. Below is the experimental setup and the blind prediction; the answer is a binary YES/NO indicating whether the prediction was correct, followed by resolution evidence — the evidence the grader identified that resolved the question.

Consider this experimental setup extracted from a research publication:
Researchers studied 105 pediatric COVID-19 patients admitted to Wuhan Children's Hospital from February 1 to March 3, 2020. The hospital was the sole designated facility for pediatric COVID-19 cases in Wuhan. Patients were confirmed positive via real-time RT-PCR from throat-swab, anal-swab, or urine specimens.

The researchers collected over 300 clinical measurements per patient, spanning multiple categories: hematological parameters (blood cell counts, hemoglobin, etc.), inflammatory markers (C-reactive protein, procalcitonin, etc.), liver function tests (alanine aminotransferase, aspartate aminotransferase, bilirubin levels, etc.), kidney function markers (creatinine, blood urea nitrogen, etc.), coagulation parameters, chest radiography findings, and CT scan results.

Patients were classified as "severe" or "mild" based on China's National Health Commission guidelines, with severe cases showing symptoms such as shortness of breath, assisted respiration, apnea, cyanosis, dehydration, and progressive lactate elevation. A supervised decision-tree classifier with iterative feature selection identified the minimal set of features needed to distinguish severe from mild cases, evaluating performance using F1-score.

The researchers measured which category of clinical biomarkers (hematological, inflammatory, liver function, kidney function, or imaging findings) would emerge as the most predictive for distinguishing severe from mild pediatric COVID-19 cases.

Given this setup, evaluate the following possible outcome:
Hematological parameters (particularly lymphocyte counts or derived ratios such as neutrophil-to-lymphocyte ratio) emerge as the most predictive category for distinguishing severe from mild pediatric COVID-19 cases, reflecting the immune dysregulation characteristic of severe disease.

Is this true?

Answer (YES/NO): NO